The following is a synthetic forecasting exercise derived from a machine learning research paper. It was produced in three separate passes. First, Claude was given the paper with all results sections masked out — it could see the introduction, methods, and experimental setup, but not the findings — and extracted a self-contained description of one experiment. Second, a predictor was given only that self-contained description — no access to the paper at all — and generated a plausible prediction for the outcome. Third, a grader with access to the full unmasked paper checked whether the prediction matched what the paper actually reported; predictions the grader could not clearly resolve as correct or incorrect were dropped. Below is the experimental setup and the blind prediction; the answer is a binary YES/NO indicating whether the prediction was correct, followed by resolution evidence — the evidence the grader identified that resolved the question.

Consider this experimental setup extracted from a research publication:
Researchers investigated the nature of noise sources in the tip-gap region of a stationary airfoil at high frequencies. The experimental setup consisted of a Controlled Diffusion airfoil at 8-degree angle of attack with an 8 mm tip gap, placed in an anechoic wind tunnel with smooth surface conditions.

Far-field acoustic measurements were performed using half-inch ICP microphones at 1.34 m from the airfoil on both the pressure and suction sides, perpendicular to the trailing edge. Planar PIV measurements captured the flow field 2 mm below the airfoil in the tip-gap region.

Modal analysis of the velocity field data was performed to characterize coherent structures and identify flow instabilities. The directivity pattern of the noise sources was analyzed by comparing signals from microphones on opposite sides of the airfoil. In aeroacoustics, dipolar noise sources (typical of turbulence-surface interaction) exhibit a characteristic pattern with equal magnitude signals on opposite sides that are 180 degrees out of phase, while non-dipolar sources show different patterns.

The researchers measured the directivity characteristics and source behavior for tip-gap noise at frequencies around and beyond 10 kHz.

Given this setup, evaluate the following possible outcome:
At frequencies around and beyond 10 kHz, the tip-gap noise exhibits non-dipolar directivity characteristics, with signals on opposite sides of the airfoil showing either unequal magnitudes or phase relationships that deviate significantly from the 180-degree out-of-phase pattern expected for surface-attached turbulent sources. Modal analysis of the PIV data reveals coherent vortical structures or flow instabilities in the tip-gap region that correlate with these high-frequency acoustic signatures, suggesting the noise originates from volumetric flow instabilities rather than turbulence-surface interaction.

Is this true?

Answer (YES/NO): NO